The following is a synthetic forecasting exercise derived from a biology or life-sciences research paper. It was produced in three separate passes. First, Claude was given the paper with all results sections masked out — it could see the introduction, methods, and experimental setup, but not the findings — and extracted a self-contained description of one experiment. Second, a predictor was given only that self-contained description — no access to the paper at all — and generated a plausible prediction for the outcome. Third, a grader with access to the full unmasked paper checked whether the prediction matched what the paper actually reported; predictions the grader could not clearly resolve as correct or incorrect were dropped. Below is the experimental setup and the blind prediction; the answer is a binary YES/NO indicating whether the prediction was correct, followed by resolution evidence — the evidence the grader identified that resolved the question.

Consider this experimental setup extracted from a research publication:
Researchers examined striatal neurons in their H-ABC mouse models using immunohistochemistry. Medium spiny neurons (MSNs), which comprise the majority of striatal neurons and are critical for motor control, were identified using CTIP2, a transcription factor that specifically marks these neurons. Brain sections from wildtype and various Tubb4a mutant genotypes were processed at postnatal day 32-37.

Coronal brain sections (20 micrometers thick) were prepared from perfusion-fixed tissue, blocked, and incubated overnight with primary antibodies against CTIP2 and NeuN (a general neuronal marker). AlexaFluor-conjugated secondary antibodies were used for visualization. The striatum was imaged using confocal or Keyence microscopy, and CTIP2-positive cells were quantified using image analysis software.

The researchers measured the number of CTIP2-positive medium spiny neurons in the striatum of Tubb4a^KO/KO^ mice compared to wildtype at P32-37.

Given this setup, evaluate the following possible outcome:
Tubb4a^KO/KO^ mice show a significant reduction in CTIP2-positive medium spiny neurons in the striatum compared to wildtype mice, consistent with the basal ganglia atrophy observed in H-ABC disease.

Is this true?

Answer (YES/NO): NO